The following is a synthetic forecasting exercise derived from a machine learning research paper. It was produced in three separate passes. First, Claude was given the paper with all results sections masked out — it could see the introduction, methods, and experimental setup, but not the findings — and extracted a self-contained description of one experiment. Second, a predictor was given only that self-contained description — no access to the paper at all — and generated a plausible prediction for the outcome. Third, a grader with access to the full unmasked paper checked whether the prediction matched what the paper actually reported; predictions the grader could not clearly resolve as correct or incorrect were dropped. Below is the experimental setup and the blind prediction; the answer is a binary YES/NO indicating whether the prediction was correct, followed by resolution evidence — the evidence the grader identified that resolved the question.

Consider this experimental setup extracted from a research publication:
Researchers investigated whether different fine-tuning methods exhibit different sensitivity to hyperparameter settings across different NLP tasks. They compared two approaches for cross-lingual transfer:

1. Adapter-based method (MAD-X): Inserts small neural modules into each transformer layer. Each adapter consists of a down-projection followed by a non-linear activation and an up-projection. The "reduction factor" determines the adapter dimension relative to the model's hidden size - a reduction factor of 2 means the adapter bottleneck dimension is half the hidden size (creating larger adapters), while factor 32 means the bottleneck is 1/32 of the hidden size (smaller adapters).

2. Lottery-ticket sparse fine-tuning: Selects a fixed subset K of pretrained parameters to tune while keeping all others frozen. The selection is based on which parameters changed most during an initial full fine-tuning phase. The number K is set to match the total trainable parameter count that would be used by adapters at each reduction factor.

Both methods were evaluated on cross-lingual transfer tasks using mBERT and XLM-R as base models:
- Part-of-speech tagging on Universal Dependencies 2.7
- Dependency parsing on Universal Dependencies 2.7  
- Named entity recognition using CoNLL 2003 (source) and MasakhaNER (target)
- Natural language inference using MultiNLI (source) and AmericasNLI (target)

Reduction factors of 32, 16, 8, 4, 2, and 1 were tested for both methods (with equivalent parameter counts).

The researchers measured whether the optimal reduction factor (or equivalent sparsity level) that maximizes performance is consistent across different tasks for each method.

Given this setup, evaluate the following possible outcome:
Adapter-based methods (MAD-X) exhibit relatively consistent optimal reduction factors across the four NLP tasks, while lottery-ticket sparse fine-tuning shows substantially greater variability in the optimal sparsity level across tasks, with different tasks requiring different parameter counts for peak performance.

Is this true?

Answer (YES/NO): NO